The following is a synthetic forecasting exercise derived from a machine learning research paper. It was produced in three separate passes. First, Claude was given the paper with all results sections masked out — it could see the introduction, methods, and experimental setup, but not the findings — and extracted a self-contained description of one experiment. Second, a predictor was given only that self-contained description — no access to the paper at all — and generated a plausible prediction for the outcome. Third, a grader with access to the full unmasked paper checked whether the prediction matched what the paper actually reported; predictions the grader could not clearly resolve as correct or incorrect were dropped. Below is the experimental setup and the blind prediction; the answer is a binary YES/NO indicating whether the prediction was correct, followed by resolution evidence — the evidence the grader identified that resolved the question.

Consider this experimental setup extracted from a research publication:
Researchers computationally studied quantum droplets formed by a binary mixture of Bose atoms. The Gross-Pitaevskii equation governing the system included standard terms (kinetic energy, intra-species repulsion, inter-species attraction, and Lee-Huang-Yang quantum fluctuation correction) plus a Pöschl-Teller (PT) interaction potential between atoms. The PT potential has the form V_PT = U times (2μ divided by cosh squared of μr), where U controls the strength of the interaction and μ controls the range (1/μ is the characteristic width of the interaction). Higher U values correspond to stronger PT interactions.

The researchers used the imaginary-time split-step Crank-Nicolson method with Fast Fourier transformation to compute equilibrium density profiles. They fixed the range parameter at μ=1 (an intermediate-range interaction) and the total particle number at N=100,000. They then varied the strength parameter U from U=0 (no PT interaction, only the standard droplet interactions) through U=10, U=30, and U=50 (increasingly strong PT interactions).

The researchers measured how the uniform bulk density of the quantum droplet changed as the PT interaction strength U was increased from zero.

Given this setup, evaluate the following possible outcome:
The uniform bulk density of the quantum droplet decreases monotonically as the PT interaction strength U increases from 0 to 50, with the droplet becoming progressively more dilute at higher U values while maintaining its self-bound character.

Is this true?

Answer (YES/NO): YES